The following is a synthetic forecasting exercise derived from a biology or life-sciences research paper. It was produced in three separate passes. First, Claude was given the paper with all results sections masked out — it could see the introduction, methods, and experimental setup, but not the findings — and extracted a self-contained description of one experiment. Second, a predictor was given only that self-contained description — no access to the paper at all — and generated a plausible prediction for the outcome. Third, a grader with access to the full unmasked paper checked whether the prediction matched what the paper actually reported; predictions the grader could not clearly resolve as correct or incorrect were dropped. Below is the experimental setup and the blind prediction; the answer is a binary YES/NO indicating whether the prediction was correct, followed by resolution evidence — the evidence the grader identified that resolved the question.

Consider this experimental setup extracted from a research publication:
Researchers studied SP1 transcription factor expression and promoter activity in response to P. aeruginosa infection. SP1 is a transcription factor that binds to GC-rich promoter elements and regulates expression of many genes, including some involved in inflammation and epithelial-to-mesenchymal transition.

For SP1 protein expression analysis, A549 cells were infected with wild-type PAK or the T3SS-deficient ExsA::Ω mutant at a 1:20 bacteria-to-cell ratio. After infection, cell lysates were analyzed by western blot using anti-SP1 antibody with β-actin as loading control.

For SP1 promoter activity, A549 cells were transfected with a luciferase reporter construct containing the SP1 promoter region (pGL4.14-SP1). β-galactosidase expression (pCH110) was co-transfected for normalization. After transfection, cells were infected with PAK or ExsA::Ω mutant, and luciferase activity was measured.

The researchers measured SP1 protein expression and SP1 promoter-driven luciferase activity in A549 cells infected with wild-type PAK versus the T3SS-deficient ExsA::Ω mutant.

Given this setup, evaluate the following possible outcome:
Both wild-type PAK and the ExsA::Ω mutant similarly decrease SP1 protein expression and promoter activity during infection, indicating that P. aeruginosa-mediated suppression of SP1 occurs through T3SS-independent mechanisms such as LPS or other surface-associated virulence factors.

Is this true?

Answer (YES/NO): NO